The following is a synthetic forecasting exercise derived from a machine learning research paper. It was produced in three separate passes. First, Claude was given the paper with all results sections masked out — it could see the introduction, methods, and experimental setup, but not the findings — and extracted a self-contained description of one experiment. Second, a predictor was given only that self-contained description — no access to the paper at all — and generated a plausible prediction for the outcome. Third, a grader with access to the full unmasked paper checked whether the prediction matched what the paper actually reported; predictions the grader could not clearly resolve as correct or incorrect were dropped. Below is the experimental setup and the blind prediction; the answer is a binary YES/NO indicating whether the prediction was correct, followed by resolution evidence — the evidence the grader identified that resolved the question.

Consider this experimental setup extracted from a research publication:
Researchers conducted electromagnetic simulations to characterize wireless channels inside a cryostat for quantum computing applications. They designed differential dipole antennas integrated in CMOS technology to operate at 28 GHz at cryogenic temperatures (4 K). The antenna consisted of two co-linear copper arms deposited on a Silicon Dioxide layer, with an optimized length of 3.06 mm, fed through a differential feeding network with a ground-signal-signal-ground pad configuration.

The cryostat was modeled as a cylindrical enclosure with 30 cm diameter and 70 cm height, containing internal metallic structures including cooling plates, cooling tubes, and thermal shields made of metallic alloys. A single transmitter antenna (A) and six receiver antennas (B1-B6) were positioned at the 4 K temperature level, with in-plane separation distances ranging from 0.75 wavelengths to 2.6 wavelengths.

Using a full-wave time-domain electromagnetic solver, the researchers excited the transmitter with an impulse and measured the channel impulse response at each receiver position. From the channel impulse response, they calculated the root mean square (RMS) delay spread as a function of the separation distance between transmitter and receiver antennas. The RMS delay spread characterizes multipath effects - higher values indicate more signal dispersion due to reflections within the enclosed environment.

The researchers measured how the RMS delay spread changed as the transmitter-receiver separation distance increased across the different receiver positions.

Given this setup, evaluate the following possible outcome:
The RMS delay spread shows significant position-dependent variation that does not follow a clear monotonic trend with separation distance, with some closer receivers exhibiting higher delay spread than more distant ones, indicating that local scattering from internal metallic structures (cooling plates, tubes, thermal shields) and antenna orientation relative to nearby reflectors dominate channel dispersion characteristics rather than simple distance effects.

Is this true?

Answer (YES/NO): NO